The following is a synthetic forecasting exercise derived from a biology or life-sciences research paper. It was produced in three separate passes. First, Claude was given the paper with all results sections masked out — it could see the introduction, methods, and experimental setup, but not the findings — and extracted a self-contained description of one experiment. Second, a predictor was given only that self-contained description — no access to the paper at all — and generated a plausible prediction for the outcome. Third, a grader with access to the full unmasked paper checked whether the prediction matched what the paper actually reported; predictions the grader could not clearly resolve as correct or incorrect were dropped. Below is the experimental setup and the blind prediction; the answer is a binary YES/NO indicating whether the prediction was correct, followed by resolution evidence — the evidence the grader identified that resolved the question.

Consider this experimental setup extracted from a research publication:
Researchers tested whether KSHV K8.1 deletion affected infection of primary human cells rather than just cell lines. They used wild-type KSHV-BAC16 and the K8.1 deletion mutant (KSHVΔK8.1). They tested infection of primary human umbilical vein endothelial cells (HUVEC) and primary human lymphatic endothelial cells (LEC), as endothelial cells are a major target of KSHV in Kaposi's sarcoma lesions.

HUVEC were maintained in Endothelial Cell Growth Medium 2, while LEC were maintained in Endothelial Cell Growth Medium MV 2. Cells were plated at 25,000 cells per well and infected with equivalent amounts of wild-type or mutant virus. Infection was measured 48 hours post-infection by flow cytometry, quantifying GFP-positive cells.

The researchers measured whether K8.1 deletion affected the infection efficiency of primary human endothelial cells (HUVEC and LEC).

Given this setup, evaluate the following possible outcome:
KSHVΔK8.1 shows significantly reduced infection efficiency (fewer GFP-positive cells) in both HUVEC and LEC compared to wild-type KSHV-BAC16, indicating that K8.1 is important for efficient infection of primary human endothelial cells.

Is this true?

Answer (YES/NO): NO